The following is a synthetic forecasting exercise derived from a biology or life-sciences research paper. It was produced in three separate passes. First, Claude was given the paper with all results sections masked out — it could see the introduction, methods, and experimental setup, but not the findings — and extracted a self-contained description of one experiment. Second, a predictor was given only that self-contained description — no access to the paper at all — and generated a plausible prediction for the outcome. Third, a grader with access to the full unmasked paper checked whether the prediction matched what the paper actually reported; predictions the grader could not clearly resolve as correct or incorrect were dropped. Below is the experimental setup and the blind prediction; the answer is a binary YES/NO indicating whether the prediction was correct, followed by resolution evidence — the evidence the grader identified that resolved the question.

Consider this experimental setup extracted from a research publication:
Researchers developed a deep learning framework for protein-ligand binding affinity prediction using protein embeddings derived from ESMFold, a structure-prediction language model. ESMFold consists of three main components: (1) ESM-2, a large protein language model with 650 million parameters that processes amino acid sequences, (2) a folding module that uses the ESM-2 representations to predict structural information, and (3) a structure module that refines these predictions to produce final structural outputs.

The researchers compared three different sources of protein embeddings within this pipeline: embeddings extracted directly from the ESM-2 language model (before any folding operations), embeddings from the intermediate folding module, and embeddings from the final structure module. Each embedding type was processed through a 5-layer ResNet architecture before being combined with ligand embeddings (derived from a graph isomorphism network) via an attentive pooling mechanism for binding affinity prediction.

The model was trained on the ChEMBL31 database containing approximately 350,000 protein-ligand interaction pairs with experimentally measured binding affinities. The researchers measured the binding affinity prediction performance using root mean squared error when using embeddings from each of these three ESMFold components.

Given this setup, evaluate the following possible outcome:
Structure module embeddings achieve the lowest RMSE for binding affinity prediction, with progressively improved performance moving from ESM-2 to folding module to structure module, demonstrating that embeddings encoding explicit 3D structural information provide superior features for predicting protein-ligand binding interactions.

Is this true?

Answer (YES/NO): NO